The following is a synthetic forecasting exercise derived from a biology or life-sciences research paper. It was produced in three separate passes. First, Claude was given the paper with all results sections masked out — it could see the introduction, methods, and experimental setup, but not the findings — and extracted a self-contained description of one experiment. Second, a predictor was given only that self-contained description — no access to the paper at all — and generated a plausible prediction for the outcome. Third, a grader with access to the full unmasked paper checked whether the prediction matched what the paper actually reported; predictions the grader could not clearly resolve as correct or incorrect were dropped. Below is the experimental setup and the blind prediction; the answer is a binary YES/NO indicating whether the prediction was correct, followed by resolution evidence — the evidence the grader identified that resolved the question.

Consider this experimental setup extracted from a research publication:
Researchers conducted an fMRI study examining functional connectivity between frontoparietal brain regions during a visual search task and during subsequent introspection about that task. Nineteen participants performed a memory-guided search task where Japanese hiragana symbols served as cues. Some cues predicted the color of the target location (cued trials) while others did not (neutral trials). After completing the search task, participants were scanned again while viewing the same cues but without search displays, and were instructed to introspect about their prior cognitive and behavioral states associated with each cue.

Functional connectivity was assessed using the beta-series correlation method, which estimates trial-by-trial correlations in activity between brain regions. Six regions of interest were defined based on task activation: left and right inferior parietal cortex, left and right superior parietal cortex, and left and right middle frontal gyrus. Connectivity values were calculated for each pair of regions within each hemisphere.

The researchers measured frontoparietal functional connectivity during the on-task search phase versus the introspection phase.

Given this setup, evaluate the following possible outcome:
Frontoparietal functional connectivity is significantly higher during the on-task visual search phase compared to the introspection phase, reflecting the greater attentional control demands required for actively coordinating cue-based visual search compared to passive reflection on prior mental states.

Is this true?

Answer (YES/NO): NO